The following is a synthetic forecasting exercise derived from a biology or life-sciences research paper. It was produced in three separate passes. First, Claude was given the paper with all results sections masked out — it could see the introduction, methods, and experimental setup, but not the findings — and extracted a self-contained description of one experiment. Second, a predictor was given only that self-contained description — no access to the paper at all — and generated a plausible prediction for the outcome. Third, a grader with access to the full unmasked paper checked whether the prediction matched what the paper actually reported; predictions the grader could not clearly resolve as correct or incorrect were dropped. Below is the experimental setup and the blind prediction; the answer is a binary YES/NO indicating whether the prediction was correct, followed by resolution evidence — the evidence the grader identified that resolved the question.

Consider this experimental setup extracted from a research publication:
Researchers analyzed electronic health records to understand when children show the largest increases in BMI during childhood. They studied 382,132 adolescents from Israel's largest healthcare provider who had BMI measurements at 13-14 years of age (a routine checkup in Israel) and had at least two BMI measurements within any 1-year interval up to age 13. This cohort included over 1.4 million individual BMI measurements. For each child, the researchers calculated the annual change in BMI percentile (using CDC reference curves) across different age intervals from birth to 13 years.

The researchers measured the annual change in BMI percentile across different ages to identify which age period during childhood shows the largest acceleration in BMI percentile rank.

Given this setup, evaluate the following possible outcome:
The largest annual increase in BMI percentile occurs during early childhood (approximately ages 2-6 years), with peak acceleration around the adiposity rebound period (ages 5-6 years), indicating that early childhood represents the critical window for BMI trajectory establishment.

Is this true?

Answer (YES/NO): NO